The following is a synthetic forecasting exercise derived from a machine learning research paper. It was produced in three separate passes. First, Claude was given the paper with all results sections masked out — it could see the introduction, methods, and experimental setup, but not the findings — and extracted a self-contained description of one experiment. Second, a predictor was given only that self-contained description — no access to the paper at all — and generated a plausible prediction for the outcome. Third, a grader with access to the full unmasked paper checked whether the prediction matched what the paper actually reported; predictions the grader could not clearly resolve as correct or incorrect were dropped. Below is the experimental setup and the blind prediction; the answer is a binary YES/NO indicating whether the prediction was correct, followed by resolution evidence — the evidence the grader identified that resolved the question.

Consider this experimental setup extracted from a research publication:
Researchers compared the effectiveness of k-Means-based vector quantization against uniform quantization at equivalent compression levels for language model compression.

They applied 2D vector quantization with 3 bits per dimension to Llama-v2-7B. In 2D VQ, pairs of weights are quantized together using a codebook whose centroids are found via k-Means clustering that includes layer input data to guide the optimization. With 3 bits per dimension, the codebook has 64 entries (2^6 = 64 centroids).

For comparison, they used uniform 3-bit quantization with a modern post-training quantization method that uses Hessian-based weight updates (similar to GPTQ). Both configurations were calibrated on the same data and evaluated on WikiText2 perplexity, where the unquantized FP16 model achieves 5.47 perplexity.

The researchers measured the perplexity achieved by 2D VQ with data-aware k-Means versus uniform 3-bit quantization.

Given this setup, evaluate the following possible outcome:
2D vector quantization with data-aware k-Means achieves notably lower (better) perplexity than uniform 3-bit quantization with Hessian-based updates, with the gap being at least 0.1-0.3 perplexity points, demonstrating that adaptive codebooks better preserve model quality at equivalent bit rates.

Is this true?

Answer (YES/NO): NO